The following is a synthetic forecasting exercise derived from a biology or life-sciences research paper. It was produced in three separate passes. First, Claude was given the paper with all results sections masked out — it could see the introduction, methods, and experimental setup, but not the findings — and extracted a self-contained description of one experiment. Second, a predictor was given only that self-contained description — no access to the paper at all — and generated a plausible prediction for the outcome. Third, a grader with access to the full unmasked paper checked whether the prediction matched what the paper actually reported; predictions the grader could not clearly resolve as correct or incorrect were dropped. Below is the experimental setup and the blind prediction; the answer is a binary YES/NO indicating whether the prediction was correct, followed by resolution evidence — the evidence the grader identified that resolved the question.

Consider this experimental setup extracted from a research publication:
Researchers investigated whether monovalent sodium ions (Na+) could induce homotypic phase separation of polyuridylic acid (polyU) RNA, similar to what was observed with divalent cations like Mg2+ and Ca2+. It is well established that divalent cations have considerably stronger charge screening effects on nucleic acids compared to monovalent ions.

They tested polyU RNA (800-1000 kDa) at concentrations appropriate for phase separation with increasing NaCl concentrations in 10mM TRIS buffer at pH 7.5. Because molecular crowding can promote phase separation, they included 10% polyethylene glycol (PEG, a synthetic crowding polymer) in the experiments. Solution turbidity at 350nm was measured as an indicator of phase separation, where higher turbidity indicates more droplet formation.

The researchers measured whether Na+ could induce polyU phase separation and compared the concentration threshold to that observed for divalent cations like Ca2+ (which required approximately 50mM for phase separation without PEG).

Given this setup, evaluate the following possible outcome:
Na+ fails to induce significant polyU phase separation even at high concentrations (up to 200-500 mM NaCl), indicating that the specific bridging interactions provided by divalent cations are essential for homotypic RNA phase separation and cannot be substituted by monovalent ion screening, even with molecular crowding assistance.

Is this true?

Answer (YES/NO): NO